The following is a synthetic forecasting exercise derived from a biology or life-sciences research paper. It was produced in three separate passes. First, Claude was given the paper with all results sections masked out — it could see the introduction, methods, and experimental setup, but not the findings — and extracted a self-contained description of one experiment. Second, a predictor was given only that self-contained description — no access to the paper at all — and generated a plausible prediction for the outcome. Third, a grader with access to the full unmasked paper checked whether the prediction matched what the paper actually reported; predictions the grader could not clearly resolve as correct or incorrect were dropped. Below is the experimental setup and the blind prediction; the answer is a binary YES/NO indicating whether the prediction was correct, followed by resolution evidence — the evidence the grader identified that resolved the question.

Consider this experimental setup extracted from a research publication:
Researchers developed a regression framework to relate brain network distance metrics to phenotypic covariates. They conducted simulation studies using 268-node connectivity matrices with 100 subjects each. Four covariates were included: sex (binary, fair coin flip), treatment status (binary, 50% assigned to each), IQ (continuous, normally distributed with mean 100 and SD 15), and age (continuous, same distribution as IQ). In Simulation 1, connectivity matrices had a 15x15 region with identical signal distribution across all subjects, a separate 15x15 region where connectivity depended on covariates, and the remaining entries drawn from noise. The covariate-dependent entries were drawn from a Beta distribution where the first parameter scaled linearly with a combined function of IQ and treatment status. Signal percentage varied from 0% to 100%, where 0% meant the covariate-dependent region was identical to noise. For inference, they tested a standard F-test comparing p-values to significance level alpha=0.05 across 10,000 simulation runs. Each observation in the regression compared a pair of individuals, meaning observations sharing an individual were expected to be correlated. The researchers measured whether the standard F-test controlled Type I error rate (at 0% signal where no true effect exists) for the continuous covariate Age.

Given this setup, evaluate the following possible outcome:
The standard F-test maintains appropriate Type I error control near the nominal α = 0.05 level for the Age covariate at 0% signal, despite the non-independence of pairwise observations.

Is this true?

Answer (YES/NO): NO